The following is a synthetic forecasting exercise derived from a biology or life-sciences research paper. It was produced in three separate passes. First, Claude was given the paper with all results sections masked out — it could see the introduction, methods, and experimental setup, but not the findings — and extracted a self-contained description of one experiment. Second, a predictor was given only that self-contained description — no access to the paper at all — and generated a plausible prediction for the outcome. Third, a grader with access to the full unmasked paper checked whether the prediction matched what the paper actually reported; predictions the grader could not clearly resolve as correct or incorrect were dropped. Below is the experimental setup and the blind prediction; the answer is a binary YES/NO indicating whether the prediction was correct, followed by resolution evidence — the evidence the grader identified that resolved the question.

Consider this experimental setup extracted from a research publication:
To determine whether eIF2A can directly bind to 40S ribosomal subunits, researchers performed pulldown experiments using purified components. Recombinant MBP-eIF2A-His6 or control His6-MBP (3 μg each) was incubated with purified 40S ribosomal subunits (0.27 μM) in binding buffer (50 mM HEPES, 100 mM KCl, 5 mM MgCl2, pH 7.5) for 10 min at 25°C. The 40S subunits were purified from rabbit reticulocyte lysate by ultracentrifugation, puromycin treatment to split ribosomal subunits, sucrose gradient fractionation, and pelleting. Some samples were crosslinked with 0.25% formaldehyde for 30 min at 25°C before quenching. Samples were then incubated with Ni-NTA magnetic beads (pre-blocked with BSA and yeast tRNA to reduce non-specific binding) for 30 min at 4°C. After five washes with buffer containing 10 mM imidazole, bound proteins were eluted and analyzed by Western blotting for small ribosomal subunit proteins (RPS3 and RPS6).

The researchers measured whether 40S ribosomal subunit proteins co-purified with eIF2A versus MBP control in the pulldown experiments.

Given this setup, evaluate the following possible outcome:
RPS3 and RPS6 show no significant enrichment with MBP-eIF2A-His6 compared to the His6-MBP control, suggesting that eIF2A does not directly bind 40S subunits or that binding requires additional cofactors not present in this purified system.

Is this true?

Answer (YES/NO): NO